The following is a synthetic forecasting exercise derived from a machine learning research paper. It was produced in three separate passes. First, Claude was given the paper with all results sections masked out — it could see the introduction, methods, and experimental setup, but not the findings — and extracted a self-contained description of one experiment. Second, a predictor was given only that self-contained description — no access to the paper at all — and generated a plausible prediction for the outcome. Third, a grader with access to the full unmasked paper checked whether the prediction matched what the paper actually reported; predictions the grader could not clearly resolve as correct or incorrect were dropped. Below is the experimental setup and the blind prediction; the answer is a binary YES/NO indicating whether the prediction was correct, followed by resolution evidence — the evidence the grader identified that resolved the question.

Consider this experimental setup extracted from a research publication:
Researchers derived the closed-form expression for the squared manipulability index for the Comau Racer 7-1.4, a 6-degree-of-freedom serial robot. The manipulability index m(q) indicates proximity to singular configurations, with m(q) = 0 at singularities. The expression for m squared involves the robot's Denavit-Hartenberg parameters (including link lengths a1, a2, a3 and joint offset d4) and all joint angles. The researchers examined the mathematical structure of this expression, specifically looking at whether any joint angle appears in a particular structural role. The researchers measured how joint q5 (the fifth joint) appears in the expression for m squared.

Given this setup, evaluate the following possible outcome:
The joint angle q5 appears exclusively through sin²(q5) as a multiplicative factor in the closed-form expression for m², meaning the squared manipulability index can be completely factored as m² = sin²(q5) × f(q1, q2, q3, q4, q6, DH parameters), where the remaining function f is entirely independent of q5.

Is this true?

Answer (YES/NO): YES